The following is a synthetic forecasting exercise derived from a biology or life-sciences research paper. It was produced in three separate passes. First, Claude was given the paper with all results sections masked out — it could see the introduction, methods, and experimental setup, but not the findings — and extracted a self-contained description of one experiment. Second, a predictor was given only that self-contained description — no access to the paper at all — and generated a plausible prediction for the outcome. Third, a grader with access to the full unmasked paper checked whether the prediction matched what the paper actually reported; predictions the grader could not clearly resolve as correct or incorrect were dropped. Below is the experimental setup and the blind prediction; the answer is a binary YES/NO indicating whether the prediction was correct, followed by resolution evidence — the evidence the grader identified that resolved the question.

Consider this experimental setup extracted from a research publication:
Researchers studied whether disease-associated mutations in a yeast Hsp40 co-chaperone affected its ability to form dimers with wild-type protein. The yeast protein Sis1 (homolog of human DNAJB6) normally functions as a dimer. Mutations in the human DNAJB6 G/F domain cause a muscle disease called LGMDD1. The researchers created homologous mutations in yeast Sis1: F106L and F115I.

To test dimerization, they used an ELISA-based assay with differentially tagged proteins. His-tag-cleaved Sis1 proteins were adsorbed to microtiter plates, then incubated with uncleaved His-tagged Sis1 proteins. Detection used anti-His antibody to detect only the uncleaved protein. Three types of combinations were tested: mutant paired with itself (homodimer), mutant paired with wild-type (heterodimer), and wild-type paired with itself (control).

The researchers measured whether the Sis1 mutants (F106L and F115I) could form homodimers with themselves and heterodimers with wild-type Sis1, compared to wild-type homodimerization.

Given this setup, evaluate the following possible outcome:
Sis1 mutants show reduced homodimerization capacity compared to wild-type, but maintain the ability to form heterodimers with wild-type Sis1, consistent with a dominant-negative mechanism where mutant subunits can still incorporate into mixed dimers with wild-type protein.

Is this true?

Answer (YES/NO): NO